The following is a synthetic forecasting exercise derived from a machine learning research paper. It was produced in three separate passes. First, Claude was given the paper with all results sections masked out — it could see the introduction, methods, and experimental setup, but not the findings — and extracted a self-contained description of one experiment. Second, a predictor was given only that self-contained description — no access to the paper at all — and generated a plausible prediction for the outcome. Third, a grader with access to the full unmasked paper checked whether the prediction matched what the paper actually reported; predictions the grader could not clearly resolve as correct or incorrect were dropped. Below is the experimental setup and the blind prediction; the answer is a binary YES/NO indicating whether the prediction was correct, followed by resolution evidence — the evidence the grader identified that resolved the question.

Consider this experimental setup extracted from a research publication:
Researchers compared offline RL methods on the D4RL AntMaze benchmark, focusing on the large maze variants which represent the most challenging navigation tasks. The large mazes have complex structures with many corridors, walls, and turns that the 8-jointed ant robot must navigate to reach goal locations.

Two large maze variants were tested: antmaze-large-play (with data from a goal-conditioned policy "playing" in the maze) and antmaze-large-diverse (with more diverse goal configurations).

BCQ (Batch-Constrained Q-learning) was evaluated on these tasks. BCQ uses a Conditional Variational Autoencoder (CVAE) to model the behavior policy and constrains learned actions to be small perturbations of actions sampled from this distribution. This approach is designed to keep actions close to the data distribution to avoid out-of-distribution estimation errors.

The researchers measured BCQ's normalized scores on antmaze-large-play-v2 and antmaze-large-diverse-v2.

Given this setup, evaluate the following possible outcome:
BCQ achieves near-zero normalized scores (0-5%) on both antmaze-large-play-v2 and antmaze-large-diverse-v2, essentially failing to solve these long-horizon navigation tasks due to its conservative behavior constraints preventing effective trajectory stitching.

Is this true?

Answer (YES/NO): NO